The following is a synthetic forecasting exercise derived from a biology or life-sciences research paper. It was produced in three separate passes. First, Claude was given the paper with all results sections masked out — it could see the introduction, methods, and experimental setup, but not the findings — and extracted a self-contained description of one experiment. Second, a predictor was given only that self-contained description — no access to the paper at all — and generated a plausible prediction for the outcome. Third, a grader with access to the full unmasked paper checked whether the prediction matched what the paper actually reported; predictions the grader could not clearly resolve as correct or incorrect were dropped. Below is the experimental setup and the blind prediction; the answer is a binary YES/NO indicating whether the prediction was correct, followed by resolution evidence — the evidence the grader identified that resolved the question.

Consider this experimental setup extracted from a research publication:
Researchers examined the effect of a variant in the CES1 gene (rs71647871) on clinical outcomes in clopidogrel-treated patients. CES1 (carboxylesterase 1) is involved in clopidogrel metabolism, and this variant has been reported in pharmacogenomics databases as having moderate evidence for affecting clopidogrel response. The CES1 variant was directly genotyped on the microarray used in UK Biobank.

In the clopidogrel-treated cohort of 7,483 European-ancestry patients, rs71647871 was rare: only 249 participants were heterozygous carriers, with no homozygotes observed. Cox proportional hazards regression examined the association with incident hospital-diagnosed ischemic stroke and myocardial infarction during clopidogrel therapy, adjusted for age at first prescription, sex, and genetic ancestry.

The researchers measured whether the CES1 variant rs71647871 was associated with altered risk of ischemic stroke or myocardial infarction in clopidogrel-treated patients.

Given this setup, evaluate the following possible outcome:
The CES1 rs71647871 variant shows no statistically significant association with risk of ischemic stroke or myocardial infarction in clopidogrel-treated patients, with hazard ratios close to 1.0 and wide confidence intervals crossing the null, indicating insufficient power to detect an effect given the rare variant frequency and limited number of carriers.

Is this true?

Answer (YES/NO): YES